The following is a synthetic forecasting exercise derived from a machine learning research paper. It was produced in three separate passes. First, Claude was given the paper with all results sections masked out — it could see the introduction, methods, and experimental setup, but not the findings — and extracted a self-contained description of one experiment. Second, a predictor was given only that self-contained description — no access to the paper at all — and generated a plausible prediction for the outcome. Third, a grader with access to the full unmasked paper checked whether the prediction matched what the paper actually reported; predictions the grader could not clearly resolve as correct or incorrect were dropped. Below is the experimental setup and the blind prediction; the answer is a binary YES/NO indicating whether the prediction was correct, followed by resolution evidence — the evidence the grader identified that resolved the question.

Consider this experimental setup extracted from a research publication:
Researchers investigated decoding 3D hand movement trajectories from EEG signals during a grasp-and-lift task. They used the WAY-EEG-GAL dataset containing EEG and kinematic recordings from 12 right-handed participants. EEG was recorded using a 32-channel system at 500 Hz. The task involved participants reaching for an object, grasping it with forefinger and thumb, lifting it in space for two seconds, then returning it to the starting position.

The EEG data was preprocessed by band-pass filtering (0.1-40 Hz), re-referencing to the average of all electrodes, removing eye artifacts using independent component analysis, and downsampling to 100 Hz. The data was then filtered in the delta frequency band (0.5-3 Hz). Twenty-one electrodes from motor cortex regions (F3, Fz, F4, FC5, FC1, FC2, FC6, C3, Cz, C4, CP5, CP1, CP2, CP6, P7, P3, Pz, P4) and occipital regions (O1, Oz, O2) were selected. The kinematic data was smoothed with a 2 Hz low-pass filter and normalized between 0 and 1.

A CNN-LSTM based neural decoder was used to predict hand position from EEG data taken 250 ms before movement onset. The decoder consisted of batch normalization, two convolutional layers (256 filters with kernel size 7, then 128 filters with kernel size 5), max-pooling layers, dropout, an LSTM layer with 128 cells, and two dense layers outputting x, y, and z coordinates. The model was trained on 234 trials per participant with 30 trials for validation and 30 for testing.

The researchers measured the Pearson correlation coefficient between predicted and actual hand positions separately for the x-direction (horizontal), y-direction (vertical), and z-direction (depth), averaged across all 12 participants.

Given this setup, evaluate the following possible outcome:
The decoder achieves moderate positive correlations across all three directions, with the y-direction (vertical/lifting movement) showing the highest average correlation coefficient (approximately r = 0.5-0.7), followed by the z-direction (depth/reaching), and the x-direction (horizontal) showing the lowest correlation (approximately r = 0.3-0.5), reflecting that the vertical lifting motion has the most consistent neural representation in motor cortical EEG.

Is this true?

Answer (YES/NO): NO